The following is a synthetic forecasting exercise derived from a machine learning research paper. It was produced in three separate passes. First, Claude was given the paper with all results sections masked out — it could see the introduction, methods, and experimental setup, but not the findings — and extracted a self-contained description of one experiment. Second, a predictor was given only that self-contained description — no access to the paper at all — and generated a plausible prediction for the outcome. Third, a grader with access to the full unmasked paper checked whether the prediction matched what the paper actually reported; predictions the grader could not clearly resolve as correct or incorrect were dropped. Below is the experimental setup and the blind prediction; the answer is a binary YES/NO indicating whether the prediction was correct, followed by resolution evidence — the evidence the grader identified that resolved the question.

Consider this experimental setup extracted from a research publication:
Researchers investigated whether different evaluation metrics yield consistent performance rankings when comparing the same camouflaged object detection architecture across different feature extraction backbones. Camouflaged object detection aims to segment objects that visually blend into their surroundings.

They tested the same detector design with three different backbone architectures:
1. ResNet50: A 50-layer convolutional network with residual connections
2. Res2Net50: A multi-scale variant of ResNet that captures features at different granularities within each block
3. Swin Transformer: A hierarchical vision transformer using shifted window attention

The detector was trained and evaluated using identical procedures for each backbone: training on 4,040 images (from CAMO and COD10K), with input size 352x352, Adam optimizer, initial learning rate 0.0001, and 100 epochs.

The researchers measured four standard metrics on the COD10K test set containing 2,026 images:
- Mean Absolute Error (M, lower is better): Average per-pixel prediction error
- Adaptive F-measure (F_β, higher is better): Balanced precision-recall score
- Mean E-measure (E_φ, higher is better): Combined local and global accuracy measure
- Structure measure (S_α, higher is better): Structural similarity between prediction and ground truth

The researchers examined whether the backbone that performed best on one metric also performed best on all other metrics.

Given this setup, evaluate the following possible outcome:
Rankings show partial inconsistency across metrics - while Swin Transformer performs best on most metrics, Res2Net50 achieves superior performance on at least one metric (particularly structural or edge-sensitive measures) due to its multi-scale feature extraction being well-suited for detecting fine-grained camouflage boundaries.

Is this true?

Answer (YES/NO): NO